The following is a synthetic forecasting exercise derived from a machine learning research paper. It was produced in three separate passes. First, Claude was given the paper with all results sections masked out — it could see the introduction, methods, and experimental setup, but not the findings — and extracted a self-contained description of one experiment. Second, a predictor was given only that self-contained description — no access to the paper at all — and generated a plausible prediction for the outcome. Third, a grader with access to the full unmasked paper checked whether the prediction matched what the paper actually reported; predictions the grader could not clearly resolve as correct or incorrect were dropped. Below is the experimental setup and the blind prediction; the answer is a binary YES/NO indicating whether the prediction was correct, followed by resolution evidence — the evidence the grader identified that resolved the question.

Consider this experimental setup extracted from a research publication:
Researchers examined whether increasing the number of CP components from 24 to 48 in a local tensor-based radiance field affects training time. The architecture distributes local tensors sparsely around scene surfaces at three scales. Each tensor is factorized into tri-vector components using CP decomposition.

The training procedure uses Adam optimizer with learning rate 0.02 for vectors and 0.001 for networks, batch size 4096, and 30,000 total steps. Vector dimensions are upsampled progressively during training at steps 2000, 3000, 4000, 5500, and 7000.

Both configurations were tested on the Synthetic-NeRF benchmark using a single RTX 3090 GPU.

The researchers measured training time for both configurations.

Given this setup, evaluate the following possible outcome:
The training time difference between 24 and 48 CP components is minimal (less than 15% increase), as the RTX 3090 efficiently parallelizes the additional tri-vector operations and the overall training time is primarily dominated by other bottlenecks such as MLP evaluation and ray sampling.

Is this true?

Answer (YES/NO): YES